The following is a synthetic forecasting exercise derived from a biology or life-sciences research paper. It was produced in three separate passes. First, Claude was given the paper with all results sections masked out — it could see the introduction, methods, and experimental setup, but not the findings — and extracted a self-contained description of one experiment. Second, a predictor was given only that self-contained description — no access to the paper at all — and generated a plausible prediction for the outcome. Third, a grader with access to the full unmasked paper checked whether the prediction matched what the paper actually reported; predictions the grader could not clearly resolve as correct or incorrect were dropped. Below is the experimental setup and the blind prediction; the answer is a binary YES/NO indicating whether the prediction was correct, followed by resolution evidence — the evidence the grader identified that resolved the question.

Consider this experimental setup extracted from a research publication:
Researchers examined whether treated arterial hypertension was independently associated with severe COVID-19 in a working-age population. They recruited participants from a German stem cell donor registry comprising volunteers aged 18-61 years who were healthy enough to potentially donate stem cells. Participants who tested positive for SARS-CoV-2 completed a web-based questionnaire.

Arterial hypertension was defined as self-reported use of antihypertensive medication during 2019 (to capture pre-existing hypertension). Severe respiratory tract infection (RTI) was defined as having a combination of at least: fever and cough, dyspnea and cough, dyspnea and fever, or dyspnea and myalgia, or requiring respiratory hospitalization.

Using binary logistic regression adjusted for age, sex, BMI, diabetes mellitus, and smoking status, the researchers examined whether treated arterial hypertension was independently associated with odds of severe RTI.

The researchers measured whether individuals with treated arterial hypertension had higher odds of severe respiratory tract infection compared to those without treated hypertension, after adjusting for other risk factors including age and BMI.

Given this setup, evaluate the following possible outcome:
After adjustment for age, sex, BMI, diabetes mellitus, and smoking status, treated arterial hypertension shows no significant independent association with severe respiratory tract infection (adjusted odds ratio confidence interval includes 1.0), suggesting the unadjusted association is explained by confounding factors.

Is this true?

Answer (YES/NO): YES